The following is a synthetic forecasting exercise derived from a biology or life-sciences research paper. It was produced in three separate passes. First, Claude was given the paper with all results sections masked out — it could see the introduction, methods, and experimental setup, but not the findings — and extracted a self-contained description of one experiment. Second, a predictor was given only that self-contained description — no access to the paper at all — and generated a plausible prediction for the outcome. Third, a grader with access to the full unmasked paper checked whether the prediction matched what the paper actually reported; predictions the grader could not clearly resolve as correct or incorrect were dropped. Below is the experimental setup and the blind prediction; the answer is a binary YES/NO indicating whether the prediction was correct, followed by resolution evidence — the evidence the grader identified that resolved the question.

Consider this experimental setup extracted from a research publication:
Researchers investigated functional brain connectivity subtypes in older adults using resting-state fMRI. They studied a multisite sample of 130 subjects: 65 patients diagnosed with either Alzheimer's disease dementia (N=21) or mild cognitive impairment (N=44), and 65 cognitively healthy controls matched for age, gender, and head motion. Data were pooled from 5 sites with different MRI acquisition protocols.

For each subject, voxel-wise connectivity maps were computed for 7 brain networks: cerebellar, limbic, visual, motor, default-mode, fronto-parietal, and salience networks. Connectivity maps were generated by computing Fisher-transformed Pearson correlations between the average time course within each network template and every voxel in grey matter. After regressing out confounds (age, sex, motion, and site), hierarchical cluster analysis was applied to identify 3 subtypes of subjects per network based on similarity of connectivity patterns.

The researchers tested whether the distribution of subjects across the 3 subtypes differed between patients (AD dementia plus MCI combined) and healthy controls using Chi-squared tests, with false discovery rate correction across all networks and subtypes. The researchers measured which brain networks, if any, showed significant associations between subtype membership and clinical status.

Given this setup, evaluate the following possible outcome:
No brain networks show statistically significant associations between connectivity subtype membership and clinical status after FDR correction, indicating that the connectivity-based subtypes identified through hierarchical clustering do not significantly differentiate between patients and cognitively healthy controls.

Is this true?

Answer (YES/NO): NO